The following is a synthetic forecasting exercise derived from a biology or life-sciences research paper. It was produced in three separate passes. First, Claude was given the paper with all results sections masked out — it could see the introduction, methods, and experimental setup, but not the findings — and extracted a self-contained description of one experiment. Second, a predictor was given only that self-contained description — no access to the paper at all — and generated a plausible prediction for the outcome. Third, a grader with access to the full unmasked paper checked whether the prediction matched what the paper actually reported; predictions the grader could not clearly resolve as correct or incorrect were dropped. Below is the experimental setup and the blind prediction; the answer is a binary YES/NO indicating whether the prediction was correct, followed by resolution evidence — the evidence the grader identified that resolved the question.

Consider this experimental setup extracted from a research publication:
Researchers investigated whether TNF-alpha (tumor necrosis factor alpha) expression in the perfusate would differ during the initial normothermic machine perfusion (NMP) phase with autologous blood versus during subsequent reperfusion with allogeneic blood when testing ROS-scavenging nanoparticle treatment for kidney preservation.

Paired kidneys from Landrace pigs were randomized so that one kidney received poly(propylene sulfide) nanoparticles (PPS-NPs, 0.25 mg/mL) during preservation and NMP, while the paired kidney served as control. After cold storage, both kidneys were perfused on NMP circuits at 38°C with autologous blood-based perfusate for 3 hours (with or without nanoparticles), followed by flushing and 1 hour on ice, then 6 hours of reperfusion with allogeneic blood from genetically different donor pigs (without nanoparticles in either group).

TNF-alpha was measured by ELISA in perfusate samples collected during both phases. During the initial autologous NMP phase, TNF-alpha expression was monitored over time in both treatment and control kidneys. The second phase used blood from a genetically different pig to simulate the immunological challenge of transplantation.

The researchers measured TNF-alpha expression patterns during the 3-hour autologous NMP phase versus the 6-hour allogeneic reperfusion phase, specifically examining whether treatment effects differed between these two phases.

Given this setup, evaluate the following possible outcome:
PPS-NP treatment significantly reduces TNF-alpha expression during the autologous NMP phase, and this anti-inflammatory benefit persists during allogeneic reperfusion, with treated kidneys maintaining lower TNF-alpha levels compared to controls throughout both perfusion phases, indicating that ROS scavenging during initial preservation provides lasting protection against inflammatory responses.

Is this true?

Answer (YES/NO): NO